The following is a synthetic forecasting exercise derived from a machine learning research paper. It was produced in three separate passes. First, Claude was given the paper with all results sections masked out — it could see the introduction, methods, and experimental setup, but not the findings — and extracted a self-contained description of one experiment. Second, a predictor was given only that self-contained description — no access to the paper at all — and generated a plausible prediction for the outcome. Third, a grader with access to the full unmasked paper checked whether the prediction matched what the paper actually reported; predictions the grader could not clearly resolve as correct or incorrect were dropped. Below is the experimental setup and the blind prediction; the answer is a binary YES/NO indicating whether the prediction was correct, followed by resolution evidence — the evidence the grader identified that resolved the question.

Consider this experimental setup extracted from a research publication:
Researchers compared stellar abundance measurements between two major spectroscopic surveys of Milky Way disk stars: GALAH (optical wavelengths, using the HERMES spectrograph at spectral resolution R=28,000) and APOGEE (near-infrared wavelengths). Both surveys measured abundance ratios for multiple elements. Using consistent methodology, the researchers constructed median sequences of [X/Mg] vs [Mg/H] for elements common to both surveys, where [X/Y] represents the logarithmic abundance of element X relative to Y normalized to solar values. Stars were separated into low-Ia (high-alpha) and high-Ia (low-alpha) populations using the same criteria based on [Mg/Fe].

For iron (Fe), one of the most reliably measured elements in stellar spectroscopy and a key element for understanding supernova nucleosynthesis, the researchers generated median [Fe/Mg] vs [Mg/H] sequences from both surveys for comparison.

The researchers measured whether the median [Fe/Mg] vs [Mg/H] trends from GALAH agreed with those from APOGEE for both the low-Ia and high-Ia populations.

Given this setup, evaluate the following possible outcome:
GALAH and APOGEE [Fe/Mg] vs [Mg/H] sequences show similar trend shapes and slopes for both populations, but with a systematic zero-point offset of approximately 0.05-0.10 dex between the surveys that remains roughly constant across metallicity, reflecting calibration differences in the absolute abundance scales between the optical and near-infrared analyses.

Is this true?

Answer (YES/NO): NO